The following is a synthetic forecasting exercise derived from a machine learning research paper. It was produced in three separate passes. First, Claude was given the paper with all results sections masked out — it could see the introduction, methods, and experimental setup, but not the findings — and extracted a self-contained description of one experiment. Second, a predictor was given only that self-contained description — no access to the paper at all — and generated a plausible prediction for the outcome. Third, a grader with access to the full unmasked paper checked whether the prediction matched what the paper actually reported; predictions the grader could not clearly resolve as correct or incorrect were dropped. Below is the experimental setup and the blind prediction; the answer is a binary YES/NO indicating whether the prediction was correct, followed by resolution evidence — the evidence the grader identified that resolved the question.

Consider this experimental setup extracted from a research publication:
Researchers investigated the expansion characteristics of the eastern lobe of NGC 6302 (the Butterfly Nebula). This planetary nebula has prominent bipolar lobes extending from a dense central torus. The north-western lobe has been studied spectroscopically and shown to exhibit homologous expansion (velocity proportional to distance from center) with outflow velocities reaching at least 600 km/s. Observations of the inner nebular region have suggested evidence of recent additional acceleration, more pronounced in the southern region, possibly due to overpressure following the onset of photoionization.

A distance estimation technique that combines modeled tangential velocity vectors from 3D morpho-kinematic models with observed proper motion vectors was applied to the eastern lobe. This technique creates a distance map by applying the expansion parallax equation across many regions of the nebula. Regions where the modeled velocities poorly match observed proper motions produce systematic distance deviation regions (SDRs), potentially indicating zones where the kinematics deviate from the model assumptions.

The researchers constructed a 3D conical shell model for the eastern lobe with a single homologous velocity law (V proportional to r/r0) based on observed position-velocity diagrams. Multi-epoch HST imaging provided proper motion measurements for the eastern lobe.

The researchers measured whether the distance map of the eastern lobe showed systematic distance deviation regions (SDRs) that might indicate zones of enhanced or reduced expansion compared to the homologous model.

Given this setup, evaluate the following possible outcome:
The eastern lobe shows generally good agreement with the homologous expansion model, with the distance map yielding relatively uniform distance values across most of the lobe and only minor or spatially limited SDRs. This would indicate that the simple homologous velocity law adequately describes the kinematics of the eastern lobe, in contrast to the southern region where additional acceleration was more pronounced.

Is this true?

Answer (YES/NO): YES